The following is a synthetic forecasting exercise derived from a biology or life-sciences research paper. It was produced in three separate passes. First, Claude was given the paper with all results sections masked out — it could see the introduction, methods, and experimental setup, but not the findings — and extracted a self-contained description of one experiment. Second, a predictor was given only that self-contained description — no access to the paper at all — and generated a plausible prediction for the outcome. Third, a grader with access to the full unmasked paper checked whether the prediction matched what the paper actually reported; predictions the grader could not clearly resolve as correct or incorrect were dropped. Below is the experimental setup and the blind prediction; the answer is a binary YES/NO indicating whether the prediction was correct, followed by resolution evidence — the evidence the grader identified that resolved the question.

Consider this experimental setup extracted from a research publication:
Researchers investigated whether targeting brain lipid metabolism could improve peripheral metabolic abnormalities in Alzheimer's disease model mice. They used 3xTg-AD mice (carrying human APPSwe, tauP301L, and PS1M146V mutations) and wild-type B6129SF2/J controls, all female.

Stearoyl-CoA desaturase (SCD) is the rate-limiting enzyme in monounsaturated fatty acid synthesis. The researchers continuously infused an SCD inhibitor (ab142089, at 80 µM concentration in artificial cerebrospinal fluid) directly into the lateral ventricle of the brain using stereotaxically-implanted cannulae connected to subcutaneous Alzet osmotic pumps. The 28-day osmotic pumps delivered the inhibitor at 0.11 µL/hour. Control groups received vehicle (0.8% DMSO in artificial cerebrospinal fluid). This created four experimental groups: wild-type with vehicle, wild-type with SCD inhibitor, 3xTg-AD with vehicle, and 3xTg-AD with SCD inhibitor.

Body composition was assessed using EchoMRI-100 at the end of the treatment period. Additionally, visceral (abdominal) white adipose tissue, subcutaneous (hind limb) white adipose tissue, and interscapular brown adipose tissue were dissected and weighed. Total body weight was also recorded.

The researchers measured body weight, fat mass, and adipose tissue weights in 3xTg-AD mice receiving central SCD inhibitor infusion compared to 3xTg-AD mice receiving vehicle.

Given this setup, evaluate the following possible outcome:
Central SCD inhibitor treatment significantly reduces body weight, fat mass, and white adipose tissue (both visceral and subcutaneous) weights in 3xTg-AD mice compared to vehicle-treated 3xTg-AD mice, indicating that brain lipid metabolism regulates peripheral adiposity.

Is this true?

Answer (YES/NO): NO